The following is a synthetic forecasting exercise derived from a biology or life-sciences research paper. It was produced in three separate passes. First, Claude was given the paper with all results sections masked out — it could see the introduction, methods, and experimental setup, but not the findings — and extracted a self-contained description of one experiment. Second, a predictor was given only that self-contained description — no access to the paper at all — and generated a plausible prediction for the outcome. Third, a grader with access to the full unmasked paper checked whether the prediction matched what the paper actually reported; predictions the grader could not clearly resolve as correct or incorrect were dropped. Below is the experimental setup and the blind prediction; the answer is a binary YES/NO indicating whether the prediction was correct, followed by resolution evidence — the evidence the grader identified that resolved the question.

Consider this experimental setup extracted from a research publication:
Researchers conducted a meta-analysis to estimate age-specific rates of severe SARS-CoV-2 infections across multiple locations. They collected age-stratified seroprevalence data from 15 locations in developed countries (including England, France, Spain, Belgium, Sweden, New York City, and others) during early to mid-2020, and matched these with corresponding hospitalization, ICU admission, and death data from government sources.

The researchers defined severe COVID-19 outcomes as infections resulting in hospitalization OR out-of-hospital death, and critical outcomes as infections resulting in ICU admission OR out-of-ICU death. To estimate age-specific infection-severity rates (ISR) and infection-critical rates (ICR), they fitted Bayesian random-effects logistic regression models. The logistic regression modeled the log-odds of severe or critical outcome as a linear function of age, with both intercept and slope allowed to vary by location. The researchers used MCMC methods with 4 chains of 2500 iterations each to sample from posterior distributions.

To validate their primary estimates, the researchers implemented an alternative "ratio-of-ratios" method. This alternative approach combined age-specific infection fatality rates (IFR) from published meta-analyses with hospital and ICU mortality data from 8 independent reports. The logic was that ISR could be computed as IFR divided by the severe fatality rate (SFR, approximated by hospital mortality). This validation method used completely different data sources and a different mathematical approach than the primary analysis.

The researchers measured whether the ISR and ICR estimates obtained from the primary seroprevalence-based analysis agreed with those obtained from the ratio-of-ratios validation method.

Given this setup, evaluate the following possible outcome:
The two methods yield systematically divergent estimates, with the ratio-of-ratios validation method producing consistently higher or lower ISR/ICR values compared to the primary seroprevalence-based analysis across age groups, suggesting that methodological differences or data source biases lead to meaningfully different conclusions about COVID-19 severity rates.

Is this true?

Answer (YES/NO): NO